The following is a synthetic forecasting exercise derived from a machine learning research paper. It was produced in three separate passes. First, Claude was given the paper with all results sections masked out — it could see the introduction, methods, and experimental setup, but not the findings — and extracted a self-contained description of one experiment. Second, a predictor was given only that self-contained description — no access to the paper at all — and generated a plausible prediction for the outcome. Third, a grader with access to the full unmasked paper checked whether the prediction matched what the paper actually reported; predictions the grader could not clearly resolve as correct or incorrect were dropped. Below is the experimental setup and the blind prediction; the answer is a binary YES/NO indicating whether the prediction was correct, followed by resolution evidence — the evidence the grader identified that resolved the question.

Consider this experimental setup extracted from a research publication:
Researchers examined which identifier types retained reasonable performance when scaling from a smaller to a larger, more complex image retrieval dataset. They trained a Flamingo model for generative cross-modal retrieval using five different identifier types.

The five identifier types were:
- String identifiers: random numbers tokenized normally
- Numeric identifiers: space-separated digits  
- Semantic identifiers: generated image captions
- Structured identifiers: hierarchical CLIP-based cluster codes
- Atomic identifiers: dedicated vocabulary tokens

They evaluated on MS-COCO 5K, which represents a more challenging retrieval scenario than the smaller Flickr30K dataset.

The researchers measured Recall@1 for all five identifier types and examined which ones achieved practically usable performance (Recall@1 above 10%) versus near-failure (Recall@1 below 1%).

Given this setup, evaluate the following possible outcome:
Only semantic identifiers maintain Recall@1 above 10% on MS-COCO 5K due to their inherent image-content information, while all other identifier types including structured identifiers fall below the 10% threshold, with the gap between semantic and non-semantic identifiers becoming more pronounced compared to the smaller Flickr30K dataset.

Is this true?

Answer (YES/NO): NO